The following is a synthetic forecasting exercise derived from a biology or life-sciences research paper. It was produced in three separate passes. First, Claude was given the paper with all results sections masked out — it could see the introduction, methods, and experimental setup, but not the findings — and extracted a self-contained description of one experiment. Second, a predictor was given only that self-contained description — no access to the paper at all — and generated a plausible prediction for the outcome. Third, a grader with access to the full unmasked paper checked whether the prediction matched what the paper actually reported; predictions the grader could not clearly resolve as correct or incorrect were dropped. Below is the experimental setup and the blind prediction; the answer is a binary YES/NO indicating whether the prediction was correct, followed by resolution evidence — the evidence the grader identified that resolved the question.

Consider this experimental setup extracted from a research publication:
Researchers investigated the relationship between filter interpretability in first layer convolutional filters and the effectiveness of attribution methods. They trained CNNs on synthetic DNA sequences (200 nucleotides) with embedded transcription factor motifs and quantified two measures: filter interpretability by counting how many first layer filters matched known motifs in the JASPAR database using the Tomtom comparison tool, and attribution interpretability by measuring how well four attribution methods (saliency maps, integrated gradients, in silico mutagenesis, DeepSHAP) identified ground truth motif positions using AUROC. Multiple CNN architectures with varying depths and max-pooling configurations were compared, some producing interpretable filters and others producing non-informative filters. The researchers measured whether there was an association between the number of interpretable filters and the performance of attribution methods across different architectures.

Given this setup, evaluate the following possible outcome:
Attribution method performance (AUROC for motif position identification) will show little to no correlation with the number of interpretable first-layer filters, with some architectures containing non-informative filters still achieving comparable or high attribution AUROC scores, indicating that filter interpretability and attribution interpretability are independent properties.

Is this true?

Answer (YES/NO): NO